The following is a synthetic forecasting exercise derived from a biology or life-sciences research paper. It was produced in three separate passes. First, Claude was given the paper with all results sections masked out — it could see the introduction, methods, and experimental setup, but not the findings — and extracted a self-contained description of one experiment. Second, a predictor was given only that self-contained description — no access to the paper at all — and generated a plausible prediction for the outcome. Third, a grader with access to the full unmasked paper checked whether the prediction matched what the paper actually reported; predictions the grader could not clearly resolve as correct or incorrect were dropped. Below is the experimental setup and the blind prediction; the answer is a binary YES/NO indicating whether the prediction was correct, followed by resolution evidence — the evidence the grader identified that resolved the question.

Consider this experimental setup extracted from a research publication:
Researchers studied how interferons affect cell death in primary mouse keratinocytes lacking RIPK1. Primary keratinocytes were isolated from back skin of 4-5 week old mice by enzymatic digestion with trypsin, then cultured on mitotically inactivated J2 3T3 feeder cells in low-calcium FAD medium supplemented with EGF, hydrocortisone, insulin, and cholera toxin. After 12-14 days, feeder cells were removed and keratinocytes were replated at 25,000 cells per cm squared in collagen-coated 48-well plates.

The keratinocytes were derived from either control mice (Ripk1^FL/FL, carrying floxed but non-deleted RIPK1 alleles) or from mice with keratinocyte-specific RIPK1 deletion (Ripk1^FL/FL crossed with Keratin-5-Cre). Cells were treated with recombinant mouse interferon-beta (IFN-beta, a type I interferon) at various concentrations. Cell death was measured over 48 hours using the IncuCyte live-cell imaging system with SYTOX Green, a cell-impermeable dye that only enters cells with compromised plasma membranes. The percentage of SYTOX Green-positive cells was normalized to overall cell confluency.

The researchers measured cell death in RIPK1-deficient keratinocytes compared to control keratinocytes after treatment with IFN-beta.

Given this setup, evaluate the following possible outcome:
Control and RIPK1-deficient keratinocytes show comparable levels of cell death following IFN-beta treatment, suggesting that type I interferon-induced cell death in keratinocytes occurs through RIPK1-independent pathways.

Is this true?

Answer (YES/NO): NO